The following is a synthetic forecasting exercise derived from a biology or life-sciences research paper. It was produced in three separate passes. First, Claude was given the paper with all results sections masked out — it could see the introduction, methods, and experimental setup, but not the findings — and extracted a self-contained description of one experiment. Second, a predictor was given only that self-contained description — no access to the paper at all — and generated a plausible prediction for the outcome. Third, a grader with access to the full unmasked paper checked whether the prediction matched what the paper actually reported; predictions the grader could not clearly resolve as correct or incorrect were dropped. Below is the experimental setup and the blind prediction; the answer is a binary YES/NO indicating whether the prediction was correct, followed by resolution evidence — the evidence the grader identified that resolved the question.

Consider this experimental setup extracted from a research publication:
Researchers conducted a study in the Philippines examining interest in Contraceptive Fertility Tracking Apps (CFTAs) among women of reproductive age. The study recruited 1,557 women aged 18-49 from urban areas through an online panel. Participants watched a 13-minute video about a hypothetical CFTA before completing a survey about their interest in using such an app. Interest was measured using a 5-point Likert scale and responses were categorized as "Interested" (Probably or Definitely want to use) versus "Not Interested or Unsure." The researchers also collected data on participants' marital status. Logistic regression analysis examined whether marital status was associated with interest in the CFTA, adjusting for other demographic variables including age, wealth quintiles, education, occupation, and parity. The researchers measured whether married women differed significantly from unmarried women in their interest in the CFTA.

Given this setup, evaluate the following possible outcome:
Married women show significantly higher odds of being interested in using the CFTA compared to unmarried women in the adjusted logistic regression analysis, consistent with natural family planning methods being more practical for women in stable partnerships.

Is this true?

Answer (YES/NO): NO